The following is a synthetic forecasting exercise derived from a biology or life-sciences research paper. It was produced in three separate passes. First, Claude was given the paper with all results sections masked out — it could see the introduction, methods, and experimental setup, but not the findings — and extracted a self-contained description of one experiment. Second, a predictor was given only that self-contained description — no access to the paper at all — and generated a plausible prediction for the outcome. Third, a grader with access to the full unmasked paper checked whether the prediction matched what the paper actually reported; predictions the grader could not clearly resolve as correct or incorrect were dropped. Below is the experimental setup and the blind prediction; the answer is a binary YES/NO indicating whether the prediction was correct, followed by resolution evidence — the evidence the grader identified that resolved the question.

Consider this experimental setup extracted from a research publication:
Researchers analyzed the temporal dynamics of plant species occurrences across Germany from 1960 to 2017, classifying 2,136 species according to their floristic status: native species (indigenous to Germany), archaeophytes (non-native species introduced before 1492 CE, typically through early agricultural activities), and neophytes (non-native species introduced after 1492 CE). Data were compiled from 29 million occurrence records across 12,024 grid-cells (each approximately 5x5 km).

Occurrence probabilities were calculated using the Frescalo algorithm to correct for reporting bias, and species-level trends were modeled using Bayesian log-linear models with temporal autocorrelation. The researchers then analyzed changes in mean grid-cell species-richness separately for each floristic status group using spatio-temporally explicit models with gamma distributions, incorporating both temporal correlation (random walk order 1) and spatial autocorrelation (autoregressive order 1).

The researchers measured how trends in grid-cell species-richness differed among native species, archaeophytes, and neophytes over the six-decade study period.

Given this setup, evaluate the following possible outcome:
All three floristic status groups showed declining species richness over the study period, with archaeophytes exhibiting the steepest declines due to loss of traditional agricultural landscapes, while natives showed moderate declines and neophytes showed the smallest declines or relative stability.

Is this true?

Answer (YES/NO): NO